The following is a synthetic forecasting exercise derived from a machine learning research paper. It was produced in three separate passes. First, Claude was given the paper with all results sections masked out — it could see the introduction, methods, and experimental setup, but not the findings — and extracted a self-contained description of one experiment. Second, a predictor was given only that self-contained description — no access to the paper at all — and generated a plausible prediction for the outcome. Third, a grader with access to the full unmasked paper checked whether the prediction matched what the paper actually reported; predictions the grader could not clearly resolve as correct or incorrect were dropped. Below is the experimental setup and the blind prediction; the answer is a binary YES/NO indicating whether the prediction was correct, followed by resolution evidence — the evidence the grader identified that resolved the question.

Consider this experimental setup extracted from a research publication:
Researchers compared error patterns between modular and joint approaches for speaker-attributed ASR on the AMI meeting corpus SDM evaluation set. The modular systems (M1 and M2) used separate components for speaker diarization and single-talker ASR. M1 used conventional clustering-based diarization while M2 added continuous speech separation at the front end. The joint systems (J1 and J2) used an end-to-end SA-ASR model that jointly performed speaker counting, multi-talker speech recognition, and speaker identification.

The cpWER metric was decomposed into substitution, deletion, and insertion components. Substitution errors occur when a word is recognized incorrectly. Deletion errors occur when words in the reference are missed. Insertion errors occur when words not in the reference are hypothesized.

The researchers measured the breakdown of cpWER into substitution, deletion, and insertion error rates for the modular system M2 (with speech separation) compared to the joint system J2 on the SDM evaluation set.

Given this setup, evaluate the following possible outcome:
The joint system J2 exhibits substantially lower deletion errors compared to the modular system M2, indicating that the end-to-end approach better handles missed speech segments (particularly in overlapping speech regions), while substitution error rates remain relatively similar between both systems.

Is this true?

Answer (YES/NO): YES